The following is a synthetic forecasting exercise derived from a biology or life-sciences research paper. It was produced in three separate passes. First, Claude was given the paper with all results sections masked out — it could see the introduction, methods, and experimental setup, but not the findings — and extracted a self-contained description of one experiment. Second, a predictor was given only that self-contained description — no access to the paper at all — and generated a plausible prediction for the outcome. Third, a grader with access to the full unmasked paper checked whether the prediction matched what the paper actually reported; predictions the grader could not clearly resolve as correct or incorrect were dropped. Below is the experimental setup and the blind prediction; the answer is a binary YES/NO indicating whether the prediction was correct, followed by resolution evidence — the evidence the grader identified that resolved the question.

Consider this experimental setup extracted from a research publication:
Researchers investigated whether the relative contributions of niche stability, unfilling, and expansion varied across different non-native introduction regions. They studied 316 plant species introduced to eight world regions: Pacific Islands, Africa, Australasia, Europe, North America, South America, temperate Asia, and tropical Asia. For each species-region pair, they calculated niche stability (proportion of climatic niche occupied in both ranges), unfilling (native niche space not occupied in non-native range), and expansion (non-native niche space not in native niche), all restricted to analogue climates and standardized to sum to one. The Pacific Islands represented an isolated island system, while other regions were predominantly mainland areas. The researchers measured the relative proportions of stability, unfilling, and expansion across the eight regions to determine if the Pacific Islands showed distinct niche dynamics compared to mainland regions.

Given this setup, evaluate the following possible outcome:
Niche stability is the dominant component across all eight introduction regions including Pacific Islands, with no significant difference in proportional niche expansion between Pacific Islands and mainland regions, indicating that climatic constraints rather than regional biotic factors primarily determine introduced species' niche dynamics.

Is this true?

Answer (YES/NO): NO